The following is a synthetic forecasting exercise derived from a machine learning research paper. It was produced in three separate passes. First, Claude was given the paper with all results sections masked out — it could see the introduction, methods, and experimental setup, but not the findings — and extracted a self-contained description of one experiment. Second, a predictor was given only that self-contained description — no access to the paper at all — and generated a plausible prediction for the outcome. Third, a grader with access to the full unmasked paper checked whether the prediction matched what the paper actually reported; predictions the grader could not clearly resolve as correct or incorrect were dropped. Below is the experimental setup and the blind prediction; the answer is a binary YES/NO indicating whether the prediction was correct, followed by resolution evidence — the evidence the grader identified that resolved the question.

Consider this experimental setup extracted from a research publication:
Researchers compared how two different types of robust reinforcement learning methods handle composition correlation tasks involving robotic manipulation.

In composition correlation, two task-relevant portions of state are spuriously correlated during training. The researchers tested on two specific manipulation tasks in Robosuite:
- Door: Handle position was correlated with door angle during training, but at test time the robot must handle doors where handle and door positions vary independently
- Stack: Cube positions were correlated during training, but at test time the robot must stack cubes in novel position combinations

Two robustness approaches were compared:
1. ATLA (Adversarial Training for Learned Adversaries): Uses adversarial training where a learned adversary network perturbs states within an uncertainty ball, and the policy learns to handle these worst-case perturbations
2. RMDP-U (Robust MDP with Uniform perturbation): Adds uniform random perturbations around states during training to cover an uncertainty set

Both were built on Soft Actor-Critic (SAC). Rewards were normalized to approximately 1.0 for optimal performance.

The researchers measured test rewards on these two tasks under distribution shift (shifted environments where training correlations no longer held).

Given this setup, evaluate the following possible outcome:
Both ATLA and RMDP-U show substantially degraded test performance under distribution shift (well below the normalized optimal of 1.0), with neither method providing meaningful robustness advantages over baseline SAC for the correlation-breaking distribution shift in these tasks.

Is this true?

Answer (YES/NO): NO